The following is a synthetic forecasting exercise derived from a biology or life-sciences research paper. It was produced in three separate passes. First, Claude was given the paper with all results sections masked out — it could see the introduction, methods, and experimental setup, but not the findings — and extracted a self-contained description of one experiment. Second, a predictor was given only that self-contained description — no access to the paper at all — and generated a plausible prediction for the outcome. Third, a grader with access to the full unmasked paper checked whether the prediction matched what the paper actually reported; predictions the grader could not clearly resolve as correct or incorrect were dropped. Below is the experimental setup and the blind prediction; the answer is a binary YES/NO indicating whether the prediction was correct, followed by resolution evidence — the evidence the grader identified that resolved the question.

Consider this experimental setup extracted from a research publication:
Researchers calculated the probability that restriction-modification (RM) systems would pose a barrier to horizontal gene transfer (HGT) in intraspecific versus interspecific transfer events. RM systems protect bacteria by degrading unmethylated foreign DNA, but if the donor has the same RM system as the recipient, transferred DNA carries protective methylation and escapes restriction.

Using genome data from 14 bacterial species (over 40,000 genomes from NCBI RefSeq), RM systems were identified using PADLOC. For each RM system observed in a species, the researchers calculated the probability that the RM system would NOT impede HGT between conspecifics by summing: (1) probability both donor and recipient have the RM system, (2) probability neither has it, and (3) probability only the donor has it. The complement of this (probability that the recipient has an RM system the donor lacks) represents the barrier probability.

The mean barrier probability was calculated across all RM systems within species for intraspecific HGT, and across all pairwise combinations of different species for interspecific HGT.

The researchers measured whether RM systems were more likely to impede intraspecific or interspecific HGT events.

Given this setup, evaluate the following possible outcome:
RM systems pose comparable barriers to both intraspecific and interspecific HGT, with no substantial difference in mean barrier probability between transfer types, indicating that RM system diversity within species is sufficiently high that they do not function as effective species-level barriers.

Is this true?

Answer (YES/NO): NO